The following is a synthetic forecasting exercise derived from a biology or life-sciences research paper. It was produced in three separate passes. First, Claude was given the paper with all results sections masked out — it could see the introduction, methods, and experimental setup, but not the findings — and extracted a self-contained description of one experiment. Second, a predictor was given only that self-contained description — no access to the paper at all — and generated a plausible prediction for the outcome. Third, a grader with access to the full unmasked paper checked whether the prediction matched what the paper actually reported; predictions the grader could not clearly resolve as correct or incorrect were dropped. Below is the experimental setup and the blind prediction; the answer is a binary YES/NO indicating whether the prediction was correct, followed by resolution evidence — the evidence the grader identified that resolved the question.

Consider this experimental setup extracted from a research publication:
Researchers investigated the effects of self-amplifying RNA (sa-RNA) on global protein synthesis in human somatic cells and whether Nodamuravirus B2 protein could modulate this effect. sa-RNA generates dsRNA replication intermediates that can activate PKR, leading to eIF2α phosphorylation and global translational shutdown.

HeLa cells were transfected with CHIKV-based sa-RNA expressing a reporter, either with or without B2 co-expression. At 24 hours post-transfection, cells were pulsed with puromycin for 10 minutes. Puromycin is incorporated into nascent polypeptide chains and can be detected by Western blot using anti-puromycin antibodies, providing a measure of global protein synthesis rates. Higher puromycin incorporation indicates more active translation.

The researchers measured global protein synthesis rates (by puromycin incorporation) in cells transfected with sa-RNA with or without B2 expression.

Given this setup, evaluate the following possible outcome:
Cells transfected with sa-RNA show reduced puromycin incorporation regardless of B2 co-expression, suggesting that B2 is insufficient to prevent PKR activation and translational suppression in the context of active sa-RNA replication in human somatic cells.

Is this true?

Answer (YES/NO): NO